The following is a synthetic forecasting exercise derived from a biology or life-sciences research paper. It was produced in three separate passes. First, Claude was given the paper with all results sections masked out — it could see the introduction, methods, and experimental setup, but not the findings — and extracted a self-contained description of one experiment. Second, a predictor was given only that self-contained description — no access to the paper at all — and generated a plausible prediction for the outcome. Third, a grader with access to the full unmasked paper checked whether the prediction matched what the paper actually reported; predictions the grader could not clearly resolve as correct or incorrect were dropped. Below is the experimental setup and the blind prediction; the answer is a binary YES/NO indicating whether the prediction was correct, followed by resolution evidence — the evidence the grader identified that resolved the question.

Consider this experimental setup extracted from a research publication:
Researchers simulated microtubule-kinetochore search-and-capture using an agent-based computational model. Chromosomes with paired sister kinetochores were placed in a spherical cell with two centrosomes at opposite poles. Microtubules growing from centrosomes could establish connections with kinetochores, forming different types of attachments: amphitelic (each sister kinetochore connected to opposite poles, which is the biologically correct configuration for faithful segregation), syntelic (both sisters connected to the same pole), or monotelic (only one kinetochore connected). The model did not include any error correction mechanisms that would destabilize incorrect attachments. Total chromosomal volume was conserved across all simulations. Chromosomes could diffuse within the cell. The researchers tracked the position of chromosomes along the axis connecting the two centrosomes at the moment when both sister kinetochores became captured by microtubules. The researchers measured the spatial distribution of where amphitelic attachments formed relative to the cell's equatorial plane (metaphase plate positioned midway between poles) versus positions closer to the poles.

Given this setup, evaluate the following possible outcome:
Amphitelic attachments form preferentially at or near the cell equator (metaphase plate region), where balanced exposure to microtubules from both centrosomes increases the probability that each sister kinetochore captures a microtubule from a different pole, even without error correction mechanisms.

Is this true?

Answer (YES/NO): YES